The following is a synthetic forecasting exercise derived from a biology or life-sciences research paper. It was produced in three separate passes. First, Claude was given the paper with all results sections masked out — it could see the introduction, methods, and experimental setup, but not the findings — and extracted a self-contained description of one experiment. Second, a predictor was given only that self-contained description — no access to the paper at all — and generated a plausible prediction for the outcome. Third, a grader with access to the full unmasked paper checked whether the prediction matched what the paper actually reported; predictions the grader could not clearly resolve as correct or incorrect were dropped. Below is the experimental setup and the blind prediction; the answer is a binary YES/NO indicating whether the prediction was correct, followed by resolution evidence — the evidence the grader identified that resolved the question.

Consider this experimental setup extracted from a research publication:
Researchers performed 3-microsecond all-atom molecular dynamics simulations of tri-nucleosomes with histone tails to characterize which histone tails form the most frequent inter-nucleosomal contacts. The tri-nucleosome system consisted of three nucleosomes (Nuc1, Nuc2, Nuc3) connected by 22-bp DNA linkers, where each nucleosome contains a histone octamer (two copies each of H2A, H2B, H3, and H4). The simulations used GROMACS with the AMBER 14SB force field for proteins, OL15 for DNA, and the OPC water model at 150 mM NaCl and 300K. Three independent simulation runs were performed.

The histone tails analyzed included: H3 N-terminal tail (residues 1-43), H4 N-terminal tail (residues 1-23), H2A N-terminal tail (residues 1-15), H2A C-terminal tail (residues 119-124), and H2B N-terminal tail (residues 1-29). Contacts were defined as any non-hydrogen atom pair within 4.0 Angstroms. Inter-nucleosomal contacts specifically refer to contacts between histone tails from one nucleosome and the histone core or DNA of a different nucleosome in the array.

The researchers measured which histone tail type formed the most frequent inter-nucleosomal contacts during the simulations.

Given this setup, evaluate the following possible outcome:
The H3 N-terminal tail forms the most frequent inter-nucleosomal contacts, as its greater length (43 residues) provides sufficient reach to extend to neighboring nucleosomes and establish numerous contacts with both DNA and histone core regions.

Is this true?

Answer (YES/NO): NO